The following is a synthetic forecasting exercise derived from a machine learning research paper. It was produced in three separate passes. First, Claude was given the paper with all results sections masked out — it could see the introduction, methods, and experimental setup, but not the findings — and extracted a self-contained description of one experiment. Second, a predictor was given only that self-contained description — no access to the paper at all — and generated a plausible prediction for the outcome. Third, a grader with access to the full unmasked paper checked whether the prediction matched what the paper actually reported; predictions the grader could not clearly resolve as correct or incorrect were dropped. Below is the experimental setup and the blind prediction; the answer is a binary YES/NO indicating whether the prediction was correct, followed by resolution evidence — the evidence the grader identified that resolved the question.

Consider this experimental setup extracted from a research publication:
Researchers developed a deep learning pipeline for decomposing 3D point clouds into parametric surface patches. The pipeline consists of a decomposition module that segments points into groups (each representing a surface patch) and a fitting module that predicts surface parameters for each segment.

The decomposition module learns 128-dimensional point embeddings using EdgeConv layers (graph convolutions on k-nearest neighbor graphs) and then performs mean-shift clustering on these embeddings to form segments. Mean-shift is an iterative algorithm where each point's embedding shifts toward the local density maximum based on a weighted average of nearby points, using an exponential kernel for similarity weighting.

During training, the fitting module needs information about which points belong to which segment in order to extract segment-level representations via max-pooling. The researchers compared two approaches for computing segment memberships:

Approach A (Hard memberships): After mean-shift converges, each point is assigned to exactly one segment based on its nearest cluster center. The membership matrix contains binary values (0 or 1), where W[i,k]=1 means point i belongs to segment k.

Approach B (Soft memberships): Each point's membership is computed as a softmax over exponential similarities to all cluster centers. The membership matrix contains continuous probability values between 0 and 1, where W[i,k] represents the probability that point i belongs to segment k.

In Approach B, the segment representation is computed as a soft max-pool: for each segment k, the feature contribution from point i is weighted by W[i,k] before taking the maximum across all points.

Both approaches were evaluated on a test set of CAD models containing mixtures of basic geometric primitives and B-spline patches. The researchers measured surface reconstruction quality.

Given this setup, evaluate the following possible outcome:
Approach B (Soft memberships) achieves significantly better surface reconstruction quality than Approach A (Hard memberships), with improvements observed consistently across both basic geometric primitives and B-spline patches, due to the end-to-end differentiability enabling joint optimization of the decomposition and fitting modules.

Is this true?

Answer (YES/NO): NO